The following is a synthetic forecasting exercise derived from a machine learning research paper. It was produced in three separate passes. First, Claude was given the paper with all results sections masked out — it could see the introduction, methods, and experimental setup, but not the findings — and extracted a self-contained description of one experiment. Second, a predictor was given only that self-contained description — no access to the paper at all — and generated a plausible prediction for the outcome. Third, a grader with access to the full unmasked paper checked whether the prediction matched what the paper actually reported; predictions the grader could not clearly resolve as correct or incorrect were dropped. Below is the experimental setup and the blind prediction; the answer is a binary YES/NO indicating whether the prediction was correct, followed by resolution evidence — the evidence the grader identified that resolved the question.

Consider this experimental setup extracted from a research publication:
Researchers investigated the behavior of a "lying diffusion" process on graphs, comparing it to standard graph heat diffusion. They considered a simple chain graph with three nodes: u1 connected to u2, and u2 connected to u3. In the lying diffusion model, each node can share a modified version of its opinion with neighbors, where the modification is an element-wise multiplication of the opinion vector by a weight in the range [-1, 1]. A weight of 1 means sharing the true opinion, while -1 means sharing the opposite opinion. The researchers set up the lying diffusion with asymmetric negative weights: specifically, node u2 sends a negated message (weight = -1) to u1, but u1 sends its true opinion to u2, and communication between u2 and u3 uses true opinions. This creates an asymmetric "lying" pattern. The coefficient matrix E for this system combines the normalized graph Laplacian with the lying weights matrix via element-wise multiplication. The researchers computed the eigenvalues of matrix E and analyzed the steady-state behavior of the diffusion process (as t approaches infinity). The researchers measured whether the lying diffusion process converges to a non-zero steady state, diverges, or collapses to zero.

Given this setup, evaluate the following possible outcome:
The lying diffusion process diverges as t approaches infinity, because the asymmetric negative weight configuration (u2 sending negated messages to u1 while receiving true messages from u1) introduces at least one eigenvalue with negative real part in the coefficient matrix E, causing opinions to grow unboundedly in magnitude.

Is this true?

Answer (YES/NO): NO